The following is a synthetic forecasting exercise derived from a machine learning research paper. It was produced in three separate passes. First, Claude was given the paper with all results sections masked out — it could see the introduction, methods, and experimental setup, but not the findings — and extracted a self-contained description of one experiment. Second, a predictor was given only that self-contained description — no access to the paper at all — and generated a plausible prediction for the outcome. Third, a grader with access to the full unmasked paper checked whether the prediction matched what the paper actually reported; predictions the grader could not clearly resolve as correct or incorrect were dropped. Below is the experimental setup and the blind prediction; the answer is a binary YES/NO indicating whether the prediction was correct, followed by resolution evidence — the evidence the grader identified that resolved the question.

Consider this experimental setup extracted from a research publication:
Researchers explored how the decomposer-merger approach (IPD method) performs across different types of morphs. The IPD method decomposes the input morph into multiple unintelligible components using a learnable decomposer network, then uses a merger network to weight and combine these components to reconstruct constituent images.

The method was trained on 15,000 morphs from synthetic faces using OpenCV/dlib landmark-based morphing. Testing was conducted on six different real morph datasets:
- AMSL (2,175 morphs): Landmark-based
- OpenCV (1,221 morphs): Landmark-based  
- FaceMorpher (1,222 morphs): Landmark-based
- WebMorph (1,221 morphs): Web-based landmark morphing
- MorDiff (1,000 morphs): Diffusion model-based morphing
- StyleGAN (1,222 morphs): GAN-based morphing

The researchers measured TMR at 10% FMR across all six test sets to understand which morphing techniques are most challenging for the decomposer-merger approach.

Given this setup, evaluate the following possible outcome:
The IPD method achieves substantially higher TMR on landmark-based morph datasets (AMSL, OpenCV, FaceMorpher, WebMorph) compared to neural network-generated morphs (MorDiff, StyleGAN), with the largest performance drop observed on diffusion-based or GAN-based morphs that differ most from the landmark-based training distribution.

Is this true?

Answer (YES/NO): NO